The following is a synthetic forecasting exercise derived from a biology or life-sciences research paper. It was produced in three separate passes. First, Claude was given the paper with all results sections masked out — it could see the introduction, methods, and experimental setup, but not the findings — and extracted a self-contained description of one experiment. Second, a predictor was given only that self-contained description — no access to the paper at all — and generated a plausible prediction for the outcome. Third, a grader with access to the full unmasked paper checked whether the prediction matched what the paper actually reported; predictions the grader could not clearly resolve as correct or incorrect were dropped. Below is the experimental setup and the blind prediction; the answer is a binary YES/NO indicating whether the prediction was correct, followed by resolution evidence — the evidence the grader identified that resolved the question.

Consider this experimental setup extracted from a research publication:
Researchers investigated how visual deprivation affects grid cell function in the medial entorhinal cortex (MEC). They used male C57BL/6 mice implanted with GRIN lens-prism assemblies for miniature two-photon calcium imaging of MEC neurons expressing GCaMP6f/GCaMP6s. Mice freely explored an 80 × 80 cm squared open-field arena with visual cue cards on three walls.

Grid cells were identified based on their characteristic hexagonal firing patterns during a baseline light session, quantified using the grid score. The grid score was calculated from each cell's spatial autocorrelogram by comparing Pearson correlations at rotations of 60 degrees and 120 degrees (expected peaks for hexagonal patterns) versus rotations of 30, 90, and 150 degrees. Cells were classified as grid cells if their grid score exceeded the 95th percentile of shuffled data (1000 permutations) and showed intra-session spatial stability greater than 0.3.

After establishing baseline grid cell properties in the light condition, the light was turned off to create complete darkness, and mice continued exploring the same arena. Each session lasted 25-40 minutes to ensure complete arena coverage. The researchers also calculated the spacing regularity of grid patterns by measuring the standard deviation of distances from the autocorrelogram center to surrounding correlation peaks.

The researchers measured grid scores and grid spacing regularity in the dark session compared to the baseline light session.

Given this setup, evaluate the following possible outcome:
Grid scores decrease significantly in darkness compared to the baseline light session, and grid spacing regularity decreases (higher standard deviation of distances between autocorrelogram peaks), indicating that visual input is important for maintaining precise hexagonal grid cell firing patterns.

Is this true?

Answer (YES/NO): YES